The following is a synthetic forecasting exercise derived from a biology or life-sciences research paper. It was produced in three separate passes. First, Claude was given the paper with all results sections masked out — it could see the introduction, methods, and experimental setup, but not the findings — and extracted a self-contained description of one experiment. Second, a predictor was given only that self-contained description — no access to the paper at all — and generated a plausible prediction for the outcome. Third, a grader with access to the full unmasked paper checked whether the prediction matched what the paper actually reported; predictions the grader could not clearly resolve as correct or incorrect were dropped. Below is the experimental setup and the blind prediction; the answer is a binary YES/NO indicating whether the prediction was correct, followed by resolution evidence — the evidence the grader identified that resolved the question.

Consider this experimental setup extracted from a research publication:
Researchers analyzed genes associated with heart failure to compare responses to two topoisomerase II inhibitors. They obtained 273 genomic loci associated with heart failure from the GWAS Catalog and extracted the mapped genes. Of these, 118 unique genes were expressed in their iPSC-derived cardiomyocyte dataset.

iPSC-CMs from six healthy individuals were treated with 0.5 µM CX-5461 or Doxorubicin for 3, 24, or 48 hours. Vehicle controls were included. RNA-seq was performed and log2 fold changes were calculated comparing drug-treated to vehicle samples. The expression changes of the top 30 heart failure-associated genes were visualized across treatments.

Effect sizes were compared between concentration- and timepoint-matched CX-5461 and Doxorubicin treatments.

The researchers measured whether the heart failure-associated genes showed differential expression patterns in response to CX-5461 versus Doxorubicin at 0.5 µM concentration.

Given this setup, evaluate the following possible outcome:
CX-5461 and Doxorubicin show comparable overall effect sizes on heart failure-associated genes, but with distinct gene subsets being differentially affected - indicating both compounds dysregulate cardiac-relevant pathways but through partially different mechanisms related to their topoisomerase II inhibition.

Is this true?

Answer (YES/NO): NO